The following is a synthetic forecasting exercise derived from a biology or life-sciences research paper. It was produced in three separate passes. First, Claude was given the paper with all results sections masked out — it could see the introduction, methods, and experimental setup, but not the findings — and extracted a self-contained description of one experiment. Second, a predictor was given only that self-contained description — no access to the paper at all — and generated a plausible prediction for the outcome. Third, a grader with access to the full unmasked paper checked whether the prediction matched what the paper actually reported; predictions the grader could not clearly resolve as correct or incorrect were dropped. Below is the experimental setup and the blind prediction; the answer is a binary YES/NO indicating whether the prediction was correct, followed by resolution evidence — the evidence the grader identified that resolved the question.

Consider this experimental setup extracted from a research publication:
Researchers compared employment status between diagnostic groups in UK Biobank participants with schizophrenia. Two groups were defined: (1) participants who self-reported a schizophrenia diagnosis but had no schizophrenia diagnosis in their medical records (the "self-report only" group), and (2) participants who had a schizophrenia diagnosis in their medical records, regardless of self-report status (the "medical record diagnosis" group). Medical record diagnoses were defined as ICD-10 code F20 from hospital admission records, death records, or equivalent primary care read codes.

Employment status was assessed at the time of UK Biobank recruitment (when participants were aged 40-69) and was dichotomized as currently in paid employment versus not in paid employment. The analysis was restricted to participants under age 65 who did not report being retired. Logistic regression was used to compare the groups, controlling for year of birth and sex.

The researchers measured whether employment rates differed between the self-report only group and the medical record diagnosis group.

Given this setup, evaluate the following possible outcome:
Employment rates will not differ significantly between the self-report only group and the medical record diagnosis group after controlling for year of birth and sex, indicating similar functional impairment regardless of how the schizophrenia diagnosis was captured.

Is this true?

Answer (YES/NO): NO